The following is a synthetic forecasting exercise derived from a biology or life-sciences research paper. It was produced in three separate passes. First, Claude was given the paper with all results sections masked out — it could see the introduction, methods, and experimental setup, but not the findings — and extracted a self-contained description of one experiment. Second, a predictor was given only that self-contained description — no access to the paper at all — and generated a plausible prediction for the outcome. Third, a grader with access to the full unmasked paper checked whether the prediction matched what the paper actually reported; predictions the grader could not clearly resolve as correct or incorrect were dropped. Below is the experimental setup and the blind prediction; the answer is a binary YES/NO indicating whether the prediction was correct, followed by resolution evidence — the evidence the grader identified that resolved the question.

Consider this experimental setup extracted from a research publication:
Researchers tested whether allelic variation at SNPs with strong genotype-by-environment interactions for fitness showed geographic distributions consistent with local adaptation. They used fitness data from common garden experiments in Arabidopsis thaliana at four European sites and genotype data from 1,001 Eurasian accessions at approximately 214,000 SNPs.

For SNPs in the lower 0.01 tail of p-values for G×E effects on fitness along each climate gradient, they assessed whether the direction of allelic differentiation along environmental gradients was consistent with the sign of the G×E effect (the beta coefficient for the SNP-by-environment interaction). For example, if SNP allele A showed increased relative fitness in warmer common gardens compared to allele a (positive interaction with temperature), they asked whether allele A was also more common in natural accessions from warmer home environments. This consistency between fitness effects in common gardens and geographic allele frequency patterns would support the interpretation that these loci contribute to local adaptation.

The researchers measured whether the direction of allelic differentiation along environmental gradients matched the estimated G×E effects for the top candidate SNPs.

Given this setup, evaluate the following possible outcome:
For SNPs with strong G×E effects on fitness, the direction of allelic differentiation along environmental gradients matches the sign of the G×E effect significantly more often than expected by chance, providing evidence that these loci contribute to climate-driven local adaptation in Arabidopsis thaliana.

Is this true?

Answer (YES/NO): YES